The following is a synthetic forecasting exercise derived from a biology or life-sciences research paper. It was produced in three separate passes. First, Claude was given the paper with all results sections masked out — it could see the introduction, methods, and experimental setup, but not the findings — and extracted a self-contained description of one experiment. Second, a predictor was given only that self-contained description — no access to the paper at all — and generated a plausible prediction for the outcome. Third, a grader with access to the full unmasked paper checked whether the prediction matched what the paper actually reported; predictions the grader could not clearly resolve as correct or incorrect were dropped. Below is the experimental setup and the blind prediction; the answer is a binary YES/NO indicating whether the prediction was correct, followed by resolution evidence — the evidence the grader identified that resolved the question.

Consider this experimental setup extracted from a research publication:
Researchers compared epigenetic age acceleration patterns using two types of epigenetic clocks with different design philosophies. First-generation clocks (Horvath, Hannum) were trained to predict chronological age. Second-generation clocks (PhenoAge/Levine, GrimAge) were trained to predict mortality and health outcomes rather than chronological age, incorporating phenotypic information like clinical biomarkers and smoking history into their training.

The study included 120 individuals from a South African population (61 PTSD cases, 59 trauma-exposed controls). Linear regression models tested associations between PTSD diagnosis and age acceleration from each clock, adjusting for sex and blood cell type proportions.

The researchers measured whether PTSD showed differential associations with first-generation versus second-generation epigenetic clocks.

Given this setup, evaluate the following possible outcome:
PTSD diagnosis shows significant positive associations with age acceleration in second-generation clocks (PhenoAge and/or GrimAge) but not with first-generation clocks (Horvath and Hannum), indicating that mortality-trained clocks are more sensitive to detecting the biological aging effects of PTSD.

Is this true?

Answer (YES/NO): NO